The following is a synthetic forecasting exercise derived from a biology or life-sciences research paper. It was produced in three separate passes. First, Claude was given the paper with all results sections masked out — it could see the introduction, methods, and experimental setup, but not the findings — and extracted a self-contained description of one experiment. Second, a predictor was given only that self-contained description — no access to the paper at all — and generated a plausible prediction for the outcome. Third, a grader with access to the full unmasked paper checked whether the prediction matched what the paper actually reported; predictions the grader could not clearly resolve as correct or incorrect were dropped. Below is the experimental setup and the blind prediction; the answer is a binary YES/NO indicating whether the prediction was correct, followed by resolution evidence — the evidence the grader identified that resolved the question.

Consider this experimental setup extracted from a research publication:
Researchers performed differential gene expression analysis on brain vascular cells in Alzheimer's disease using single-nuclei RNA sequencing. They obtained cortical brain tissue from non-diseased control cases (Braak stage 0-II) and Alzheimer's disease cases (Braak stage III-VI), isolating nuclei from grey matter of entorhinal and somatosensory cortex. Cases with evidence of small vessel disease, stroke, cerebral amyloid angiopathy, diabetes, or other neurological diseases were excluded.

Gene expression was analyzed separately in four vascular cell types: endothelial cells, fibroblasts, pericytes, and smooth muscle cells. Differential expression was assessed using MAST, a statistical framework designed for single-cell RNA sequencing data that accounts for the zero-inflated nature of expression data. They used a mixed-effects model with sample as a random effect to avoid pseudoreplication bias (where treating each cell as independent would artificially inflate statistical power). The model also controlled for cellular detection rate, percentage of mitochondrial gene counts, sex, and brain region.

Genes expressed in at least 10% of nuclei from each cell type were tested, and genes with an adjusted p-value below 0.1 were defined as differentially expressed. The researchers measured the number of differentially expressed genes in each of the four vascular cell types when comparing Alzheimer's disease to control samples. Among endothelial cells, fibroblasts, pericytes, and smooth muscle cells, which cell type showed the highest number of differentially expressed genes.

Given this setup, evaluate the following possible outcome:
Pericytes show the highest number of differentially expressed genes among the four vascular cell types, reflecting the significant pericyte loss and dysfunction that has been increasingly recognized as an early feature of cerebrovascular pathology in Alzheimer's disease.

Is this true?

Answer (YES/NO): NO